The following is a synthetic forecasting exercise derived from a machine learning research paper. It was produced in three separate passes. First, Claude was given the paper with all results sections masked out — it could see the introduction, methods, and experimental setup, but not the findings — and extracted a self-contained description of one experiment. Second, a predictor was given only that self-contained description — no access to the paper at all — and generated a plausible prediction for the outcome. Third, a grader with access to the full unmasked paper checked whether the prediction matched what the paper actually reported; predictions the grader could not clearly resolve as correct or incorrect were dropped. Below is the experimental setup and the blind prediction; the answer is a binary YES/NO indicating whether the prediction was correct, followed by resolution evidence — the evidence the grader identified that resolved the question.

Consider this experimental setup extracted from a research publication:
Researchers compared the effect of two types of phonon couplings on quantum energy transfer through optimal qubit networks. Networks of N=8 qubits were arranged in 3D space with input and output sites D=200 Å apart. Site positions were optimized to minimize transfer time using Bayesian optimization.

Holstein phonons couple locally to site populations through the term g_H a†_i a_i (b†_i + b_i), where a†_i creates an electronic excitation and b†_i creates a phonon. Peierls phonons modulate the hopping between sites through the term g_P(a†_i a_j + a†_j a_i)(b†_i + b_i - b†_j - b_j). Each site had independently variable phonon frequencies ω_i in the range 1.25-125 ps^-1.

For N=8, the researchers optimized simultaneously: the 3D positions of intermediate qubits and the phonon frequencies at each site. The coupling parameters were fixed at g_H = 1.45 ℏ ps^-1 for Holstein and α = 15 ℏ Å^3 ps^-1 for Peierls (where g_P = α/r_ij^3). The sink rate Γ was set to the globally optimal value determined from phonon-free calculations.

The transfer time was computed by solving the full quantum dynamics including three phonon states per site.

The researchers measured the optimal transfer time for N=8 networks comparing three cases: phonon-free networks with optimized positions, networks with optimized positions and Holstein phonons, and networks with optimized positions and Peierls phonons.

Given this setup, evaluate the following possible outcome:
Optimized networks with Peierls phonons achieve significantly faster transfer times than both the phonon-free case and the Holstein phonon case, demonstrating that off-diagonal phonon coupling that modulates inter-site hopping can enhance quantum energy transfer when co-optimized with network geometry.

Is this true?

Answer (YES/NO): NO